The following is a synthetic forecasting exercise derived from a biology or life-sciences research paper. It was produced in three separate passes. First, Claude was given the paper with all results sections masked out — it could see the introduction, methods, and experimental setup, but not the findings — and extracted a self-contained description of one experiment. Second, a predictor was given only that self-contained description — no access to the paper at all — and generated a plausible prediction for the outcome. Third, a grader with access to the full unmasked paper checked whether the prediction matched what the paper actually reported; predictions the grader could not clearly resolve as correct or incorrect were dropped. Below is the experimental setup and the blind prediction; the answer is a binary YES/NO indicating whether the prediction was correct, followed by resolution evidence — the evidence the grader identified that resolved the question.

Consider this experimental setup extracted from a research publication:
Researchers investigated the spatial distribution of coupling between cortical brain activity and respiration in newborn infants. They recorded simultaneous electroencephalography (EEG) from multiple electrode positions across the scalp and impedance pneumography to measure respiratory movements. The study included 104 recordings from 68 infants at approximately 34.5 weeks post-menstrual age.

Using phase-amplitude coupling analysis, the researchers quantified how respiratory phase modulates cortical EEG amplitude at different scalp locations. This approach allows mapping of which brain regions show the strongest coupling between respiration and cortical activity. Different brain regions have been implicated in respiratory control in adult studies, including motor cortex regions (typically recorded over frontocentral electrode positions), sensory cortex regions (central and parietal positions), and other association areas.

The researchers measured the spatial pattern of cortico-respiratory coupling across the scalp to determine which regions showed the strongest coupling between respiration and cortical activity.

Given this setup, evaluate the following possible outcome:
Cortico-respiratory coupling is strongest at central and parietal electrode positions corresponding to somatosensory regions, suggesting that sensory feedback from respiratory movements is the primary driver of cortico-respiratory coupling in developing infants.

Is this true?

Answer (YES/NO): NO